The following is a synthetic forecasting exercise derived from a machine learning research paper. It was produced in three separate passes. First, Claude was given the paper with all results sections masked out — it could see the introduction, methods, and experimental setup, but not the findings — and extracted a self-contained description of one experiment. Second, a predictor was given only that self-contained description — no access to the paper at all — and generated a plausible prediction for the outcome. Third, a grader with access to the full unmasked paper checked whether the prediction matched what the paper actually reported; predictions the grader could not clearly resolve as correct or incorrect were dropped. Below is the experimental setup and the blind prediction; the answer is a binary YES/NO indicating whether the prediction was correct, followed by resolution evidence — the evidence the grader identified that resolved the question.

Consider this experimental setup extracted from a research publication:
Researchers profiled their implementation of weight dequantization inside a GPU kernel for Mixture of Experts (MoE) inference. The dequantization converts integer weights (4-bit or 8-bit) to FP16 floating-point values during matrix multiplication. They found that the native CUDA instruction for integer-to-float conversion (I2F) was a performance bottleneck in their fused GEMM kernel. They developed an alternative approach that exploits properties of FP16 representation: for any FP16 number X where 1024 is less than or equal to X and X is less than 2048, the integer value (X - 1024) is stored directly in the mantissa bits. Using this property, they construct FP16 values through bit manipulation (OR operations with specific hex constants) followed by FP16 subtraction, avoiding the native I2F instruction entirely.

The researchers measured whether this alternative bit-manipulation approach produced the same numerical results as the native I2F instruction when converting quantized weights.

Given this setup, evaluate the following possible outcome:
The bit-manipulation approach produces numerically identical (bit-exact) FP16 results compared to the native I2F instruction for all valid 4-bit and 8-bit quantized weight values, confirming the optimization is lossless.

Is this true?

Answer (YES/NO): YES